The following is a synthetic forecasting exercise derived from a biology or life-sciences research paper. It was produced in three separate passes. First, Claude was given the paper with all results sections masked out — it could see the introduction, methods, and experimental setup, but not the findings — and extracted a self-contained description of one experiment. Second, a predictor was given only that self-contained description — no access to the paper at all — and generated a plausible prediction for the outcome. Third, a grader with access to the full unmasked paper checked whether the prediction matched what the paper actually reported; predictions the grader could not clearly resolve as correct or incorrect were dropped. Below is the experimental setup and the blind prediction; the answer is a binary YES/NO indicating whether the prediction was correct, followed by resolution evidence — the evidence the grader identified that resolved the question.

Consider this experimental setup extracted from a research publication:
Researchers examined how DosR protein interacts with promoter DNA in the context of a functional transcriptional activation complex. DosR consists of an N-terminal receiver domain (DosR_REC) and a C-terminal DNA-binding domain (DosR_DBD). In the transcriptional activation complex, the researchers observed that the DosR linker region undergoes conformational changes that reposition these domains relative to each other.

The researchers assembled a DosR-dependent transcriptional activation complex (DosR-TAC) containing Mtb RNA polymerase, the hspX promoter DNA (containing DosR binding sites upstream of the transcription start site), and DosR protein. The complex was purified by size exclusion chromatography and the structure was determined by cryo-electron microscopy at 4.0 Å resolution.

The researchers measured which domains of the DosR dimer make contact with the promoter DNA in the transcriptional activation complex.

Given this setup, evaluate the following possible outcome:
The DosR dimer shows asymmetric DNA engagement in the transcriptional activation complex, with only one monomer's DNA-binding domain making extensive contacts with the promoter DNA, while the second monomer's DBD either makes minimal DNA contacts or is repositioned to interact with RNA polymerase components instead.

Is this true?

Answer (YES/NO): NO